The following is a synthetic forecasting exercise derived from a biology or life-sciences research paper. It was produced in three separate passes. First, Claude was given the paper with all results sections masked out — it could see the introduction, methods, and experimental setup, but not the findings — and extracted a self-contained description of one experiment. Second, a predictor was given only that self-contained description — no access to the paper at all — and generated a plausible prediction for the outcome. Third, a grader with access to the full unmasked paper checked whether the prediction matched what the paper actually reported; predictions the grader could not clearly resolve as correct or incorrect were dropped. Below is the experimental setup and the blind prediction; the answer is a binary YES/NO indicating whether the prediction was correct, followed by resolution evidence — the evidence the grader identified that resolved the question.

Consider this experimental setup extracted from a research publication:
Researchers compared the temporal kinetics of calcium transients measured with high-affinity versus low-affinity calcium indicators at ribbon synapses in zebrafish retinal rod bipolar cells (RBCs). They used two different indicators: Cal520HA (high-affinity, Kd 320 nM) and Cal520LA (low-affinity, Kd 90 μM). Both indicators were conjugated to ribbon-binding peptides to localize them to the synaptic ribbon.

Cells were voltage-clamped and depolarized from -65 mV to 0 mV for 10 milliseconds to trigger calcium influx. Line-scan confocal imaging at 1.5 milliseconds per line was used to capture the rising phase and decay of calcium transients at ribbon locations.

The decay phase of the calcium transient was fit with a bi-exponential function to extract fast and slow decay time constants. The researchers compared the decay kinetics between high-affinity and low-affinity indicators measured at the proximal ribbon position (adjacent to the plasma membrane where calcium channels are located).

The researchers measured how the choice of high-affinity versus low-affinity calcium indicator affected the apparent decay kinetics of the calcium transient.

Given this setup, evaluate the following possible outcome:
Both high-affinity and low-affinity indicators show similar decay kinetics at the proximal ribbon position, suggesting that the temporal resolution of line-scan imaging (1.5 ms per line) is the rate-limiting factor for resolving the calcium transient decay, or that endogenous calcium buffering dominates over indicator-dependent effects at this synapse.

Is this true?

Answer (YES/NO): NO